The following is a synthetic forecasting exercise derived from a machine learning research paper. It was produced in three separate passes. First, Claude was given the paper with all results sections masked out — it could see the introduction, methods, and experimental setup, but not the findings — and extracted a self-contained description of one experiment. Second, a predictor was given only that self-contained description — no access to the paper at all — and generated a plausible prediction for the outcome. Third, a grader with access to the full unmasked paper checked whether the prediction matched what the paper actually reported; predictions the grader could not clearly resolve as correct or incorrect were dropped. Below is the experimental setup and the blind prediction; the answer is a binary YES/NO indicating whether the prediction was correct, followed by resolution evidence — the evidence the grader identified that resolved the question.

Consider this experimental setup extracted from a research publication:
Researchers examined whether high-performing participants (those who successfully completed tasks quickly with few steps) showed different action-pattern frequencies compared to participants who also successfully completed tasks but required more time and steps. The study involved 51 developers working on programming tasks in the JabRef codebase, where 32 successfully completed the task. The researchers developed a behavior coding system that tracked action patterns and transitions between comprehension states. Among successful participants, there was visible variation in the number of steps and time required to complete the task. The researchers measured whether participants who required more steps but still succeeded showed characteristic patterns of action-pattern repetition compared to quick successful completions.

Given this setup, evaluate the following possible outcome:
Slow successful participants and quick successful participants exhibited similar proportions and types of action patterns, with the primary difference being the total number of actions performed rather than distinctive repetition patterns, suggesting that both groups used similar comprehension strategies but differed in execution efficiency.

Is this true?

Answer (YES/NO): NO